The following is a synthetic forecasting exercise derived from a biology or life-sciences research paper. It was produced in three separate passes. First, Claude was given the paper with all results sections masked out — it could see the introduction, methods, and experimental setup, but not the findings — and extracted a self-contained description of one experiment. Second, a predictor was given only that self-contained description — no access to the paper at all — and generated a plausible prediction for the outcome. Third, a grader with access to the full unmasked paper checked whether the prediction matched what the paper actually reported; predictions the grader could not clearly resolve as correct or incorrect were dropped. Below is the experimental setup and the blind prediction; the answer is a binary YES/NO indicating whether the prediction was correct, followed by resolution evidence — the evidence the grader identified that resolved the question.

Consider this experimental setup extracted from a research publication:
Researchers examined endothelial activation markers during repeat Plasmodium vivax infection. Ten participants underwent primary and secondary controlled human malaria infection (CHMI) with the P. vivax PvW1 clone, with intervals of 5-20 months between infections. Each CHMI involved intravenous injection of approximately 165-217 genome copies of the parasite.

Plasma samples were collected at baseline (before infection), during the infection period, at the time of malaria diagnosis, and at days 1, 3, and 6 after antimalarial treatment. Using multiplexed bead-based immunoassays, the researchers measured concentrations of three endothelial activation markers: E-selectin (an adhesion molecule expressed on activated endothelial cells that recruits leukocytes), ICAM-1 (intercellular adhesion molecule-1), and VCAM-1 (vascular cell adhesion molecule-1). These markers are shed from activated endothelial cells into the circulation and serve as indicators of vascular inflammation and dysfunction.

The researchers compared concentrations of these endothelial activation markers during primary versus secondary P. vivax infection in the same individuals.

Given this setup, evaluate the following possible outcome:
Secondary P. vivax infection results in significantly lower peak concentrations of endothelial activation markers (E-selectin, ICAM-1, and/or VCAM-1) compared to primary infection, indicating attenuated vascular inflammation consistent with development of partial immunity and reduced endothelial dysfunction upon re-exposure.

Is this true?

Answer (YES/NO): YES